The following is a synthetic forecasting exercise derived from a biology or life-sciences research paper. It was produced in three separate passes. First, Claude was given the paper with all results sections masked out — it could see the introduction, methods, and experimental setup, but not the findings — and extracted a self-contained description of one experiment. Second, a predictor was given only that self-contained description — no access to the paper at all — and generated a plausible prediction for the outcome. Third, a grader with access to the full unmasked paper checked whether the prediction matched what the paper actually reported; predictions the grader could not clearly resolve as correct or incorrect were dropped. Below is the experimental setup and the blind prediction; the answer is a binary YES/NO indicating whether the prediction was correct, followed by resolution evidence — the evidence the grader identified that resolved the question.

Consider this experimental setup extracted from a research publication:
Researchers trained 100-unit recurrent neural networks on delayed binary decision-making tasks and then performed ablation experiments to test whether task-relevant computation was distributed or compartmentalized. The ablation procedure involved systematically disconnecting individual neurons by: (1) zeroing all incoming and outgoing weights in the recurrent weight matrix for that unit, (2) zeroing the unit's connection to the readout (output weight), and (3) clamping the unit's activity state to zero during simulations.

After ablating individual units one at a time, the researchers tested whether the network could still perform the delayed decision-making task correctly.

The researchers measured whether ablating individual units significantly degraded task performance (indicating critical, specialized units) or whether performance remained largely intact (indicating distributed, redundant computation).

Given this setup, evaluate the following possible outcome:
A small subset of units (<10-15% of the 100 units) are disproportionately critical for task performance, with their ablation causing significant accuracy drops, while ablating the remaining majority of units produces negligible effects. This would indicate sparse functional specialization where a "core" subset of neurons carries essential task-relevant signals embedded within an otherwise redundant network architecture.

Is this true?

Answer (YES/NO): NO